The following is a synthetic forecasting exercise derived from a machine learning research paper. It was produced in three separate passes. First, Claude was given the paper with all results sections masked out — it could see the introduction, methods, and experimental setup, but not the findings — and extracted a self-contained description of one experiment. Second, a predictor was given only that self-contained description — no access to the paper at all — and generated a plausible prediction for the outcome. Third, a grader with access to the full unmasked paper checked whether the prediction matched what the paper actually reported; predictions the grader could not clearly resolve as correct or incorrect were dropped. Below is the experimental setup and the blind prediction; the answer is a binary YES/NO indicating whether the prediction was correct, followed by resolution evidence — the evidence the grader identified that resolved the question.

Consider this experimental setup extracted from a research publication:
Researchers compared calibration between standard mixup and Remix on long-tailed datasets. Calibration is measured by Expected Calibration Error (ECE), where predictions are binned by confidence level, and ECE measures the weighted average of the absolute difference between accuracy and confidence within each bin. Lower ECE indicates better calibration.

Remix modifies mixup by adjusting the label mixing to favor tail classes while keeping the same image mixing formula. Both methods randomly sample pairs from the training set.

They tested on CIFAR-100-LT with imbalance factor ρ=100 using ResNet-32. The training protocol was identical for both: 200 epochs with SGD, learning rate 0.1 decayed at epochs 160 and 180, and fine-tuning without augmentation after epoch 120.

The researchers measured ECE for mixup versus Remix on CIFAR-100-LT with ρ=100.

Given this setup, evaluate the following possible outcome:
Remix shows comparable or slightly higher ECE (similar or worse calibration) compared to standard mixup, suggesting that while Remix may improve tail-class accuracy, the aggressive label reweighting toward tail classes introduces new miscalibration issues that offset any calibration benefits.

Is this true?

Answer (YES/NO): YES